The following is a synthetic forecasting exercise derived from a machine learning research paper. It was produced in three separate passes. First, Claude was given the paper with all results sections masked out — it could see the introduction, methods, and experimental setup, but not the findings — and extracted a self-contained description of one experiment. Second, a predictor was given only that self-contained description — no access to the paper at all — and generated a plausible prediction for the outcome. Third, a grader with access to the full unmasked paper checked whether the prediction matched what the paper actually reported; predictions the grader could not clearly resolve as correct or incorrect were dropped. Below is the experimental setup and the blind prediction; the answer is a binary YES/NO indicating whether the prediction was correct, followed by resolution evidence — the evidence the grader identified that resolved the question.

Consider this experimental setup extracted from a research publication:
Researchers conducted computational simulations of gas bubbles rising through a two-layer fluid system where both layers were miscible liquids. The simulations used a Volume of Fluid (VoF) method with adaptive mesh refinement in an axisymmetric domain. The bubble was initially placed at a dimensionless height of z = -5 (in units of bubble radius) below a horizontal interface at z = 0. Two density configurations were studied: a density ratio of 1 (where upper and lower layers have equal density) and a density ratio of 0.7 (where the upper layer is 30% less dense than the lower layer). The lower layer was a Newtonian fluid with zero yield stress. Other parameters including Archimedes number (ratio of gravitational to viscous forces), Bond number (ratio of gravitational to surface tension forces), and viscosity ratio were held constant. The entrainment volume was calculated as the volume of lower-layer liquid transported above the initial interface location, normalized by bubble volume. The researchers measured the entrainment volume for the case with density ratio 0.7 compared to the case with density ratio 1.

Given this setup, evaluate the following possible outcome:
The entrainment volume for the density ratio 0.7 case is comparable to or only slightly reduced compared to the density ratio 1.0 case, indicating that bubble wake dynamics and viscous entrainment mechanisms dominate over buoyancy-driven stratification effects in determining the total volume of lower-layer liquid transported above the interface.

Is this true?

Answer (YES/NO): NO